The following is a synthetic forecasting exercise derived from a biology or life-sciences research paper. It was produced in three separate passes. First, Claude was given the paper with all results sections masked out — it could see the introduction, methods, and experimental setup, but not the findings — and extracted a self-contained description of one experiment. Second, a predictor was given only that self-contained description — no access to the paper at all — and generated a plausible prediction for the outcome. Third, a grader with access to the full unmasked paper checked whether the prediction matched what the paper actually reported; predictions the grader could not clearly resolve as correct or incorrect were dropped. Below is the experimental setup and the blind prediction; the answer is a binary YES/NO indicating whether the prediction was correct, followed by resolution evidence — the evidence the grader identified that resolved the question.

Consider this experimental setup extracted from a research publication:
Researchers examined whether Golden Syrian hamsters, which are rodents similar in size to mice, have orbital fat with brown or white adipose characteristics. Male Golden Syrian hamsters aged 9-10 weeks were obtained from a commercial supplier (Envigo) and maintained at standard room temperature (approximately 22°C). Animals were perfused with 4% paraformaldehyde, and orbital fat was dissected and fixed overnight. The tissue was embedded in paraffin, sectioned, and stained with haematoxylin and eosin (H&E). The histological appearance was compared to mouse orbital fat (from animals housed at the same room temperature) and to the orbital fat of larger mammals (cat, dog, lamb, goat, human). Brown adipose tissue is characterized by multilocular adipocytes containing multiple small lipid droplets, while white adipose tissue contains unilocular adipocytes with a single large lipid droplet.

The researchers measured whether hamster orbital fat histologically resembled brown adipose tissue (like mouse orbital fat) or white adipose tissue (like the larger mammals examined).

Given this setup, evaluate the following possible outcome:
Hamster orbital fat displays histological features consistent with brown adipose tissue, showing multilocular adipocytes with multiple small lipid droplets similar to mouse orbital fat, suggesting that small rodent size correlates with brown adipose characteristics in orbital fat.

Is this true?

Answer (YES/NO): YES